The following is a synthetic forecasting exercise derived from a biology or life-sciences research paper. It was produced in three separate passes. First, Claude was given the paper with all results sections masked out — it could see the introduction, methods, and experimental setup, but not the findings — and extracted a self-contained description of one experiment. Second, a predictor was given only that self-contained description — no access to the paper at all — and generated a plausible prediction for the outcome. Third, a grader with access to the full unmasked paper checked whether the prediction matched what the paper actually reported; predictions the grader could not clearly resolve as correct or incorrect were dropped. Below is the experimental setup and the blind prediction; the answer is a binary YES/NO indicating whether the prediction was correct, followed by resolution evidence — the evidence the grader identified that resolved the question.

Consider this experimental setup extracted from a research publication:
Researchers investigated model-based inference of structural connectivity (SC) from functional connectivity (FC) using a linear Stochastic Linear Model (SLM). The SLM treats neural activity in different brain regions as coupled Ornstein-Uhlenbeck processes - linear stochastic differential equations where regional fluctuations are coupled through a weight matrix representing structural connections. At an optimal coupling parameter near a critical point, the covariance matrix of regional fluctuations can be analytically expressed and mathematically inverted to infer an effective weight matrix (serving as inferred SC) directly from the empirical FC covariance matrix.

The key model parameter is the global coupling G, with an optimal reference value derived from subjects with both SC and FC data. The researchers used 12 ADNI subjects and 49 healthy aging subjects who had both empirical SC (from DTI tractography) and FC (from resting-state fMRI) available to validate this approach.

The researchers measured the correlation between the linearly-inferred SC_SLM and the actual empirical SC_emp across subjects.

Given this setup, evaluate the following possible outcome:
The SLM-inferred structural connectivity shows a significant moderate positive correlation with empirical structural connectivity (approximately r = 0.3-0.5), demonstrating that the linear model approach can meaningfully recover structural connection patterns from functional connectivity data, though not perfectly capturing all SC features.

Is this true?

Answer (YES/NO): NO